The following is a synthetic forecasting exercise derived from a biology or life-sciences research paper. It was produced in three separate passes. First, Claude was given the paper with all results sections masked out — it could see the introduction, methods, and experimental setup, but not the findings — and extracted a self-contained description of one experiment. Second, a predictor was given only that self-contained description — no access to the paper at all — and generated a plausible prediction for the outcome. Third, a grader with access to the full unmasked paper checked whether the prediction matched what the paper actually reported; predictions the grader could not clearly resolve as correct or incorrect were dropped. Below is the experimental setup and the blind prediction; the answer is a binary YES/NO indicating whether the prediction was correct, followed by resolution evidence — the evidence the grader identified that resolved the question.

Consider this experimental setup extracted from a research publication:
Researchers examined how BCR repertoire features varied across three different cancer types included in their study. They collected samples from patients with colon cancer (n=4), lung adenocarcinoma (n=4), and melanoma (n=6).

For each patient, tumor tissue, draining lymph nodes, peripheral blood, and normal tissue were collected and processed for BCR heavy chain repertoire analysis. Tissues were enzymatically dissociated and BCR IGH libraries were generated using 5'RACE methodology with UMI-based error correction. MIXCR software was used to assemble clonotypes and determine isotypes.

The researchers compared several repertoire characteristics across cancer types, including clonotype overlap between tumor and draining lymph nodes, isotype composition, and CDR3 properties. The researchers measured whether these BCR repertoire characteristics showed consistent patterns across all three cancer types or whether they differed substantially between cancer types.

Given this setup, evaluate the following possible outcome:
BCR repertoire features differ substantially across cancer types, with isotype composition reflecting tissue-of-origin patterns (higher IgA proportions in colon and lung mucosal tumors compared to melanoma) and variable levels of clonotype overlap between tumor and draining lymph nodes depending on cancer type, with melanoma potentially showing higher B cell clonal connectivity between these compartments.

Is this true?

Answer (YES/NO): NO